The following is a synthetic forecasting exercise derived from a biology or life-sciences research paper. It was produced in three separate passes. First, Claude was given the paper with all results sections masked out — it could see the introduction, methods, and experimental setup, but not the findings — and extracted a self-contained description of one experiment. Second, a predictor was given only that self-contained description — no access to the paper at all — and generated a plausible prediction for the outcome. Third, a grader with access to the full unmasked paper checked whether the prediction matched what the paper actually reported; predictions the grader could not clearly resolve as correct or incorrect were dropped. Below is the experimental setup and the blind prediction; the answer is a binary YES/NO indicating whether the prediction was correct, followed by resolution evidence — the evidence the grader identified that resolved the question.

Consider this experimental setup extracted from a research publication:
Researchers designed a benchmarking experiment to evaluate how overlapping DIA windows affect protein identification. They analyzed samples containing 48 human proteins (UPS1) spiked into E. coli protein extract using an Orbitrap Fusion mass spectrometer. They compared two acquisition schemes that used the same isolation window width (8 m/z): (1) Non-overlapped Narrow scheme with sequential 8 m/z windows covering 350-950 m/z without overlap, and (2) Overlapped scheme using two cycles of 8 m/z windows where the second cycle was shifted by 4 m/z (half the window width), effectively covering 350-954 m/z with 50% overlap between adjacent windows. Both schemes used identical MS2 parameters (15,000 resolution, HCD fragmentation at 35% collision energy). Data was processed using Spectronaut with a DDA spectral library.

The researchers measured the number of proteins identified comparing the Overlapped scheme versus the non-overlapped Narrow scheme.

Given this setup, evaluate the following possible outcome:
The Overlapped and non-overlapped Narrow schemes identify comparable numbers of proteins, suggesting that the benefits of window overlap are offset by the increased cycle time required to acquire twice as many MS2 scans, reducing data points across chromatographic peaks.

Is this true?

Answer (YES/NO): NO